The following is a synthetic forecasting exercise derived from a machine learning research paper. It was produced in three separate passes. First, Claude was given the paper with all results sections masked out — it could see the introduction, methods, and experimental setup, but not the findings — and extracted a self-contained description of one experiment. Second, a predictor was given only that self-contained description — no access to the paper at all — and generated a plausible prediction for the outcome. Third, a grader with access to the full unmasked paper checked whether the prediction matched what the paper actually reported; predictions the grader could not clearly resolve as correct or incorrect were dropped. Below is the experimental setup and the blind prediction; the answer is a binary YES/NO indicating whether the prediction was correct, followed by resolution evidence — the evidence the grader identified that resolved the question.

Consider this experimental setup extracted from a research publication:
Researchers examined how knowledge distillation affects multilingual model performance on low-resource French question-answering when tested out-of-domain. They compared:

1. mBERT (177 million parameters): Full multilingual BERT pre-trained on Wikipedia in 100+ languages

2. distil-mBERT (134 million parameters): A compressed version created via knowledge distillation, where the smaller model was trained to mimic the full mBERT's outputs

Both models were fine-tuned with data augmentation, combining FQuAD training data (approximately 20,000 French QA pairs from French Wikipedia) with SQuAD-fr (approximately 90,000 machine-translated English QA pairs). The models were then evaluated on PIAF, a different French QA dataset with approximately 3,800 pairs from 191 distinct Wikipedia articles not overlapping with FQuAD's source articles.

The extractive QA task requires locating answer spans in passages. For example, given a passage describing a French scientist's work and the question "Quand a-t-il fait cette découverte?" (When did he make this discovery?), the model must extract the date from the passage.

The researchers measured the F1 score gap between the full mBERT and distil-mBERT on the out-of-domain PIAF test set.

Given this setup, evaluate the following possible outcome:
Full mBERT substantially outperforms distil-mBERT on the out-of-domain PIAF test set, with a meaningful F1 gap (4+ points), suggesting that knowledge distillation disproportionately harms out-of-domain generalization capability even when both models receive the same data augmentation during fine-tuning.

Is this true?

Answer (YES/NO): YES